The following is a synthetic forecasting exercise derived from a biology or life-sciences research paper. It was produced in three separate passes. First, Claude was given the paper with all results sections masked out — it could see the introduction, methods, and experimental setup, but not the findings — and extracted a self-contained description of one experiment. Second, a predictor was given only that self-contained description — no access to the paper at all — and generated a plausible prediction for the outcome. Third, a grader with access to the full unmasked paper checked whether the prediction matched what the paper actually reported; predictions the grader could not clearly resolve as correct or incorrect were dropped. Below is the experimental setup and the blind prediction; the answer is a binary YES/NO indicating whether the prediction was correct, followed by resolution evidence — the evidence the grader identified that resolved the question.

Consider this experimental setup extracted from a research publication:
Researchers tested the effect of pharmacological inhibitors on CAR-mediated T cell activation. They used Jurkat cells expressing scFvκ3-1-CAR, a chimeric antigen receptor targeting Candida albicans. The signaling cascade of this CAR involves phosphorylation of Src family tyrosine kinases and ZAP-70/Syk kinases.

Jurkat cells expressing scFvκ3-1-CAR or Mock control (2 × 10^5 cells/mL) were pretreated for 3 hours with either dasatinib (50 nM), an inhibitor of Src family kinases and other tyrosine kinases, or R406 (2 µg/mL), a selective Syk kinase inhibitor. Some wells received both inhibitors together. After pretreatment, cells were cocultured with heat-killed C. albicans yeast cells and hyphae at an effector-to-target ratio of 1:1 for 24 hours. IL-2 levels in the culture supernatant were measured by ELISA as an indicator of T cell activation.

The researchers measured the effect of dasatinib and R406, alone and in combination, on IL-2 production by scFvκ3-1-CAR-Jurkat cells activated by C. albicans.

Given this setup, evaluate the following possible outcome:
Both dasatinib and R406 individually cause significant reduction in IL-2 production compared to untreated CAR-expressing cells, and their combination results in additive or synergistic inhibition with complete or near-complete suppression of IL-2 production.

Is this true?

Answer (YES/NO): NO